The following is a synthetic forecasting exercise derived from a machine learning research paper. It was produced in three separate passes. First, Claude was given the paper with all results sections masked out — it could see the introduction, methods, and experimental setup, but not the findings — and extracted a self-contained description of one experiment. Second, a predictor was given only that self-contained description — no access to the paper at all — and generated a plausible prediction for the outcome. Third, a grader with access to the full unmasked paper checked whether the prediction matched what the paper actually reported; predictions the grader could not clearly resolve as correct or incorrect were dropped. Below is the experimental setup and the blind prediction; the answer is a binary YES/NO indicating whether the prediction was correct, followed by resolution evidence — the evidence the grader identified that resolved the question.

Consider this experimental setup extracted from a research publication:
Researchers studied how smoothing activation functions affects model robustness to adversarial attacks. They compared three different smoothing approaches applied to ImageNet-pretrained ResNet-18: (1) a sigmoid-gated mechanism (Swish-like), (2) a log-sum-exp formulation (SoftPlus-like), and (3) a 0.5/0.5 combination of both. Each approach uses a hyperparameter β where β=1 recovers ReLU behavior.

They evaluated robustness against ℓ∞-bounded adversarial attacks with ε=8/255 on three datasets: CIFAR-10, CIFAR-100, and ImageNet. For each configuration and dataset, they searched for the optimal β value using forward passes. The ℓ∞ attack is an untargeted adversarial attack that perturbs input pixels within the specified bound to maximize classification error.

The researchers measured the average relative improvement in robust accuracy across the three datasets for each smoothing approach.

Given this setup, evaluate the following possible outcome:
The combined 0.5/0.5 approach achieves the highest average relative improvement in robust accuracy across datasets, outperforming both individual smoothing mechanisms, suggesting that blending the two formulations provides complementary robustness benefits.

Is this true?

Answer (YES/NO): YES